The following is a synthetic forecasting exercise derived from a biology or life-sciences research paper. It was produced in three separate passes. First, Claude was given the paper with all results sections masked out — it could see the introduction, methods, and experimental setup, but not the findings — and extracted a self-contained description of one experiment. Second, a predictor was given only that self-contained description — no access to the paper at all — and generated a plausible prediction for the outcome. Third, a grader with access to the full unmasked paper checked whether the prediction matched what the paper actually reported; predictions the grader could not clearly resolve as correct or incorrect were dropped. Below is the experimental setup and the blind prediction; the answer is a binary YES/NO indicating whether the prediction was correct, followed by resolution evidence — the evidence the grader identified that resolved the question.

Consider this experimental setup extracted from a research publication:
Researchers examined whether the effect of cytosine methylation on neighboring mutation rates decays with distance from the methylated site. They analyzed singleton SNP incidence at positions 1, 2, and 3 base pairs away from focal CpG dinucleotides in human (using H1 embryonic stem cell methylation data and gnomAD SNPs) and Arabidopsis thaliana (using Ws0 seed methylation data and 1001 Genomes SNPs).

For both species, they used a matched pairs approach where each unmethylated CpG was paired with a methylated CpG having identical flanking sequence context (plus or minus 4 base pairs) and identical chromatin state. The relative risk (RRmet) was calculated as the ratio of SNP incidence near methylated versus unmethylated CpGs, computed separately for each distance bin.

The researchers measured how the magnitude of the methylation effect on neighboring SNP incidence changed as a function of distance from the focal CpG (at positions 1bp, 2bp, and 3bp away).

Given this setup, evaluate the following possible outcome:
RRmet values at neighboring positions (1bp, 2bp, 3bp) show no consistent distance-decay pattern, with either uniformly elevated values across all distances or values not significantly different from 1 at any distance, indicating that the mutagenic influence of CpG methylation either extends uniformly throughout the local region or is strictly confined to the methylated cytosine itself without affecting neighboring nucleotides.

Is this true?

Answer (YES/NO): NO